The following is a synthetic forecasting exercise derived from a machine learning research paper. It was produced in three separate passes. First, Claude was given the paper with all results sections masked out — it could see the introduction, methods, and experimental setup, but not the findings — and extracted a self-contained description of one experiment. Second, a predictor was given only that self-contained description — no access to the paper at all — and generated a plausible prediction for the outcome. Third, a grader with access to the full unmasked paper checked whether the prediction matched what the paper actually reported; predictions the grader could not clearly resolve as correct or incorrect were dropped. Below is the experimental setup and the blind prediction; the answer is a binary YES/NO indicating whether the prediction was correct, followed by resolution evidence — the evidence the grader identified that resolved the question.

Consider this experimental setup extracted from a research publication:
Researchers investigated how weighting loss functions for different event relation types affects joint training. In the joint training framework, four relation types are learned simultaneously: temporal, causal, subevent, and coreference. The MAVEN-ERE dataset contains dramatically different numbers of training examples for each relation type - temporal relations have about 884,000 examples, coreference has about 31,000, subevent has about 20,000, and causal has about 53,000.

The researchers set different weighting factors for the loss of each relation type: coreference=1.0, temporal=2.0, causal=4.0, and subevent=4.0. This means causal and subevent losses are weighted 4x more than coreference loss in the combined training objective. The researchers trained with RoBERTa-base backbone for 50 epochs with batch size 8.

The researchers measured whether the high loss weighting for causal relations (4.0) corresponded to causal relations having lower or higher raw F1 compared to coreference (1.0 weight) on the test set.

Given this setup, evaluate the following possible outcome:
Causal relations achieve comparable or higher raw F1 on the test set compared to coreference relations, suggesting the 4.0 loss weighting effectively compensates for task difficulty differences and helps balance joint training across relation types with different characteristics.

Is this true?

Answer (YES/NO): NO